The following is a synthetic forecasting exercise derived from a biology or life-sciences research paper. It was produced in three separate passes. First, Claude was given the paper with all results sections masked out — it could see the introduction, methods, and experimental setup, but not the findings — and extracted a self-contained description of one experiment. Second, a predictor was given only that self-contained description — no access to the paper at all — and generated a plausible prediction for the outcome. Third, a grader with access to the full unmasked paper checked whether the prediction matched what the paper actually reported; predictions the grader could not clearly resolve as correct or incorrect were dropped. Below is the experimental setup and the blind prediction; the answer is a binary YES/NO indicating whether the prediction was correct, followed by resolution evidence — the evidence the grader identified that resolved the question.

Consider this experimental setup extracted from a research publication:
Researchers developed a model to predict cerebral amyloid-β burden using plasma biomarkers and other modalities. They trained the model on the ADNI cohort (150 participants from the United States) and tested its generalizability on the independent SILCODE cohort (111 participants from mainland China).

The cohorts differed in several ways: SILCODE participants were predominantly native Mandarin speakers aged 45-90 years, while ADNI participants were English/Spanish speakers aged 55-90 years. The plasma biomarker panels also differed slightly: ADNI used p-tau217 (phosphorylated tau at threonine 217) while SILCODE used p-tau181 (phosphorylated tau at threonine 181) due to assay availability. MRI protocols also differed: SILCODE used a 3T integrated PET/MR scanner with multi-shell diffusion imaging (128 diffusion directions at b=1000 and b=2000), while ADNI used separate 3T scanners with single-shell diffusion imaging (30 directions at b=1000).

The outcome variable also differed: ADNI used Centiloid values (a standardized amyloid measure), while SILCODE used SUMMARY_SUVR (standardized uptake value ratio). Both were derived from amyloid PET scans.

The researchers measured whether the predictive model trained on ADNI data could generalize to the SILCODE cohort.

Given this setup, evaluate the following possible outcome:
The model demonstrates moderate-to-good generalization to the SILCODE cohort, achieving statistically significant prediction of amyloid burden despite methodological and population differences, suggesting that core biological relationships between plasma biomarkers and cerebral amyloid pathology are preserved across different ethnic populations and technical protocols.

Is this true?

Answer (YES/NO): NO